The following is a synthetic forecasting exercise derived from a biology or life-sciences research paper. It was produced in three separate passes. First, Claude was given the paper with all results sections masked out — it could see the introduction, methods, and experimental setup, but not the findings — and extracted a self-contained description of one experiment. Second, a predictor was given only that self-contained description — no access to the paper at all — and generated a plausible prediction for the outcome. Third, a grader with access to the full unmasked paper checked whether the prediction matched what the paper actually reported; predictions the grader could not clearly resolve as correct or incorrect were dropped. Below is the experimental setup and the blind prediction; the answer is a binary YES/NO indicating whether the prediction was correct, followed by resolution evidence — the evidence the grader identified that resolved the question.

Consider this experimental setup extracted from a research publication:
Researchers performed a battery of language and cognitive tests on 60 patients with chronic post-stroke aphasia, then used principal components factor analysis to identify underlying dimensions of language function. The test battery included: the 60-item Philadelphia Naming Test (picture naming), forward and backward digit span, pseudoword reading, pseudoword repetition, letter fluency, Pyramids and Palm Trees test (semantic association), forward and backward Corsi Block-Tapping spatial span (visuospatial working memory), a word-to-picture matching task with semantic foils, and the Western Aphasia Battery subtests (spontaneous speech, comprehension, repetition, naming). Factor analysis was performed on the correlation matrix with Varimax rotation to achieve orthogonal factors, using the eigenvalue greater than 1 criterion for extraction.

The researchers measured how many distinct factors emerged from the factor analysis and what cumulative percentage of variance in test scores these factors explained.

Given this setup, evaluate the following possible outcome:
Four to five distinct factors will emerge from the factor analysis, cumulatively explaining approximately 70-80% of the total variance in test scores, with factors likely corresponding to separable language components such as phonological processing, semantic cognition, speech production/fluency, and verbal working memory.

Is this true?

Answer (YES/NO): NO